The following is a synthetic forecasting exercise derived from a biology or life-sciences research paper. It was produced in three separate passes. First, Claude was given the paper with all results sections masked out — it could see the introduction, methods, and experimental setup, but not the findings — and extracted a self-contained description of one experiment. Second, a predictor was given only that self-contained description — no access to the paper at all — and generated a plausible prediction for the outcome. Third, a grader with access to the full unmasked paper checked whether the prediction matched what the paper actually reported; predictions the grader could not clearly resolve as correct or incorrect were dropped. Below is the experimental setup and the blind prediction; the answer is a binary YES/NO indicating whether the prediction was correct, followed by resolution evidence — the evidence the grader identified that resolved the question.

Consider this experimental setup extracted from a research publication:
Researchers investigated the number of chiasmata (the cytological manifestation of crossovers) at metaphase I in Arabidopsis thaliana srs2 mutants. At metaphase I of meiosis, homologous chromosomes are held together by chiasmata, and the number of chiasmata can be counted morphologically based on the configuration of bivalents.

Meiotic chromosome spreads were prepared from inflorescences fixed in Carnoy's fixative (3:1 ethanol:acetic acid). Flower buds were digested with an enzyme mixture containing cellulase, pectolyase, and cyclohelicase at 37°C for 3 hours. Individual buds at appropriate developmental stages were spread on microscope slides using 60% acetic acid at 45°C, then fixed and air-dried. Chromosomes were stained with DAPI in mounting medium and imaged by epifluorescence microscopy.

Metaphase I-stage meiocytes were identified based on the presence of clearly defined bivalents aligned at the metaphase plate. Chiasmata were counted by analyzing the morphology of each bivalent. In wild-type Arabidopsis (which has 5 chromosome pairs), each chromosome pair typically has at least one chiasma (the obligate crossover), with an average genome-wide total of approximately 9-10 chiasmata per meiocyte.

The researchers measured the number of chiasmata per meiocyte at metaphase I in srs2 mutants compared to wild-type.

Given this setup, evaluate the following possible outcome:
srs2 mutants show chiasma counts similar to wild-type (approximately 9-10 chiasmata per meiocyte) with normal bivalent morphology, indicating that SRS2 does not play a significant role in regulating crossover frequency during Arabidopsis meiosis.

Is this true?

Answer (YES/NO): NO